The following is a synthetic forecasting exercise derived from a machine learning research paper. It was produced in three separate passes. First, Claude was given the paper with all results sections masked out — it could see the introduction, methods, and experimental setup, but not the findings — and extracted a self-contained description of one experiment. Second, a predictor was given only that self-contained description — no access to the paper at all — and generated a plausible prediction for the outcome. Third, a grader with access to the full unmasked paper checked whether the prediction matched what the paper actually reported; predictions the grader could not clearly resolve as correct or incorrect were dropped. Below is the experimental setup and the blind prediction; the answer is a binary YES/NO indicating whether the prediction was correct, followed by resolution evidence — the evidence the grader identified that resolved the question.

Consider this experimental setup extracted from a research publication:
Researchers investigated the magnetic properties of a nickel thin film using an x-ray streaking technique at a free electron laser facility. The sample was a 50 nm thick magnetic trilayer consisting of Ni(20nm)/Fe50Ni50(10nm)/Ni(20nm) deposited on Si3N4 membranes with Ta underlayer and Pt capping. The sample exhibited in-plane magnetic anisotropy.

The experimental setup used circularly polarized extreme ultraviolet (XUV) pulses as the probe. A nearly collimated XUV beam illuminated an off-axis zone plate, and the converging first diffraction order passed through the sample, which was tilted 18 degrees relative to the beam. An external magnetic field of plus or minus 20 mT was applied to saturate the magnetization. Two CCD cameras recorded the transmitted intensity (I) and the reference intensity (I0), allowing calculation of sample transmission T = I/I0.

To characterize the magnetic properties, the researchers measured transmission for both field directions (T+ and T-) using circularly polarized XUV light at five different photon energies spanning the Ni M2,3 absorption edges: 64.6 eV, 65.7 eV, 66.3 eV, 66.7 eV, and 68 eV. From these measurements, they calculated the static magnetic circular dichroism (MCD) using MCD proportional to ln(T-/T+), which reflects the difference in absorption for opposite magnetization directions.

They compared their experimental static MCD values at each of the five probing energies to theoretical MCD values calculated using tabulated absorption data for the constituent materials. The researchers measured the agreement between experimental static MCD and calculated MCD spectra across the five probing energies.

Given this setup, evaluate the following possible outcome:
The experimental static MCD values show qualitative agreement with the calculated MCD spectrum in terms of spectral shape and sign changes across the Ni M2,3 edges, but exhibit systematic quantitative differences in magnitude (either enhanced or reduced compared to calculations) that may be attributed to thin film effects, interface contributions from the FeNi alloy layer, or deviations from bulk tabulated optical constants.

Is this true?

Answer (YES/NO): NO